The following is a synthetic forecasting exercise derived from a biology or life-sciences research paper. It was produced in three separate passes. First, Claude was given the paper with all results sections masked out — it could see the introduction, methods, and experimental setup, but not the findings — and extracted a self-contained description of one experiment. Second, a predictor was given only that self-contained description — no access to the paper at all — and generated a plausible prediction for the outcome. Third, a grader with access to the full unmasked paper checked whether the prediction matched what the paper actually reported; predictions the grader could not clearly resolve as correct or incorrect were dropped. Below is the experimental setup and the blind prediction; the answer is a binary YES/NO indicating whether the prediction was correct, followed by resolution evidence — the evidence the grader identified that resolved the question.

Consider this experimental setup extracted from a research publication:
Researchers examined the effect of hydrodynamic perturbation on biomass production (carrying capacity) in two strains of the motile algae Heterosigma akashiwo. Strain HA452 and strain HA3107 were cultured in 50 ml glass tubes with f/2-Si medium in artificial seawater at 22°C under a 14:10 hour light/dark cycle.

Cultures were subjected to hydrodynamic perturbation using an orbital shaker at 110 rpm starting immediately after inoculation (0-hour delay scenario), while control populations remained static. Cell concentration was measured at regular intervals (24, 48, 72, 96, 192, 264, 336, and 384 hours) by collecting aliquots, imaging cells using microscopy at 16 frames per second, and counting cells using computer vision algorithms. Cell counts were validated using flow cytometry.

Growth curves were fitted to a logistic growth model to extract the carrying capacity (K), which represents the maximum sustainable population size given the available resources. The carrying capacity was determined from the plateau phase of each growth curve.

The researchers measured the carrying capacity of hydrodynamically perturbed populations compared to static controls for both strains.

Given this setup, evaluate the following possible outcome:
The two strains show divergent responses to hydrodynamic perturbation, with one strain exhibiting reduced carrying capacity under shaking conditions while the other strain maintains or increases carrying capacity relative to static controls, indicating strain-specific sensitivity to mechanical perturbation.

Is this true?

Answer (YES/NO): NO